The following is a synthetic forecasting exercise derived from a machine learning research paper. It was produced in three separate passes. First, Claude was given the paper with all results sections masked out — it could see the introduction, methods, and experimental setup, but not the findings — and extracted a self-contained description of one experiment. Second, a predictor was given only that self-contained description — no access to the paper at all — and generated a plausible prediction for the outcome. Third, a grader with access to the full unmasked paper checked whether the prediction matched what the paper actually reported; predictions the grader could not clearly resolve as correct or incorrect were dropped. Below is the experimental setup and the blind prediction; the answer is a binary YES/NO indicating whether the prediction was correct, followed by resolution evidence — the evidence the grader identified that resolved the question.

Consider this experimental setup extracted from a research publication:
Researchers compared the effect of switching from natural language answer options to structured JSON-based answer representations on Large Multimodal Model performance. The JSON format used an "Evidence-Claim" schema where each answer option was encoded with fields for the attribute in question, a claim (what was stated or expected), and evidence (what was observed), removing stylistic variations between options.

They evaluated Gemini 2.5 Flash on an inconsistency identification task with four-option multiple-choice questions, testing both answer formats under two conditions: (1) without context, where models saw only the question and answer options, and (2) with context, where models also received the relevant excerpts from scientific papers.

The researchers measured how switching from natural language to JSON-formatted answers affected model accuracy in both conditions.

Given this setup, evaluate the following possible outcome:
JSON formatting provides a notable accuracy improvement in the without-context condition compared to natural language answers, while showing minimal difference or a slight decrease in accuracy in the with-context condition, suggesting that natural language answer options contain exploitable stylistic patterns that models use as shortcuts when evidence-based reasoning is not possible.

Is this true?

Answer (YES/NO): NO